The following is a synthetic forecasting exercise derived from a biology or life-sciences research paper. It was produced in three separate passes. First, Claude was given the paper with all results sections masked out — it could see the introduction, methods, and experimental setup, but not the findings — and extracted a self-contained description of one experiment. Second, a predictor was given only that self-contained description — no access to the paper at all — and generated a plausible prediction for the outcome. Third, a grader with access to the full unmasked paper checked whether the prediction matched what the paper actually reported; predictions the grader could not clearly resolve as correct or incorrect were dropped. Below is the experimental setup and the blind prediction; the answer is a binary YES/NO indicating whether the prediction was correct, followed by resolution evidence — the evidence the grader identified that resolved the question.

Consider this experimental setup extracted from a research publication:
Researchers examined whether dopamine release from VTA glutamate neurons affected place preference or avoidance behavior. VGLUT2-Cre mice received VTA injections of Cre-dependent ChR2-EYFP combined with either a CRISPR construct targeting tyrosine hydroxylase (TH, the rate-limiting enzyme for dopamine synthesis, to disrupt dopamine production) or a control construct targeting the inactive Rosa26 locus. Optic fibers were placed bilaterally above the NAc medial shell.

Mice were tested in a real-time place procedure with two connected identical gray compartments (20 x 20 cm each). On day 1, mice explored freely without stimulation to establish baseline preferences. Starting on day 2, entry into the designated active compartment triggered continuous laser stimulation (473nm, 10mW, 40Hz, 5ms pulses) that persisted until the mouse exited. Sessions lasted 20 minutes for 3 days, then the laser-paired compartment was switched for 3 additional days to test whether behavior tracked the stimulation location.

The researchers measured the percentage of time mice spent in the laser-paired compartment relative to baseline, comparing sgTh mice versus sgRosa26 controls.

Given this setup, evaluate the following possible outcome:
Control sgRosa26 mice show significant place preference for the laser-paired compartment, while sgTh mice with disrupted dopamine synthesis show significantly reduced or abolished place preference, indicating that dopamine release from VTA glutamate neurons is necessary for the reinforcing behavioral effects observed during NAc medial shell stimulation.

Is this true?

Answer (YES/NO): NO